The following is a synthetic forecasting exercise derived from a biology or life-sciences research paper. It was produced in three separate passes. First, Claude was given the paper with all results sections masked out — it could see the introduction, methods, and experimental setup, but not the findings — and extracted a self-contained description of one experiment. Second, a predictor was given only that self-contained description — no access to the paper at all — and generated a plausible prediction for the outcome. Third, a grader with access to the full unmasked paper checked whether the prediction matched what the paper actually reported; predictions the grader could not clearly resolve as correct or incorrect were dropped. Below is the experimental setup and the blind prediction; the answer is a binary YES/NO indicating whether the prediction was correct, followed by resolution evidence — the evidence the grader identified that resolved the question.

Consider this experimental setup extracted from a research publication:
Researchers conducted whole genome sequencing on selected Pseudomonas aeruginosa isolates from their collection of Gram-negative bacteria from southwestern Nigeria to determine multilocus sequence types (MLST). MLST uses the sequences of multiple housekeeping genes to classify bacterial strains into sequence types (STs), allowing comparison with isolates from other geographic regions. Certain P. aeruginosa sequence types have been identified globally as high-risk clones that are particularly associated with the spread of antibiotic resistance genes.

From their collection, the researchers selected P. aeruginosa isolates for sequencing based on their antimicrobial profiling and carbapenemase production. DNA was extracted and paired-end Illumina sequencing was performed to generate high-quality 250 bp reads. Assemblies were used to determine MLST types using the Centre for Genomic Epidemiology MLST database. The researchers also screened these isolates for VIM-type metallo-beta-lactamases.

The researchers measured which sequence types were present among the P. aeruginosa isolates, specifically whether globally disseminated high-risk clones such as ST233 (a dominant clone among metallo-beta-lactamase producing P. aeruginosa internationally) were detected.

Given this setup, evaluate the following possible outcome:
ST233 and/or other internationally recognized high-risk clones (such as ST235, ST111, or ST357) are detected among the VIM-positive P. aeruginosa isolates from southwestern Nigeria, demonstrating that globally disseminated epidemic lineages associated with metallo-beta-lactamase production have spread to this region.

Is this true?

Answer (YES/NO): YES